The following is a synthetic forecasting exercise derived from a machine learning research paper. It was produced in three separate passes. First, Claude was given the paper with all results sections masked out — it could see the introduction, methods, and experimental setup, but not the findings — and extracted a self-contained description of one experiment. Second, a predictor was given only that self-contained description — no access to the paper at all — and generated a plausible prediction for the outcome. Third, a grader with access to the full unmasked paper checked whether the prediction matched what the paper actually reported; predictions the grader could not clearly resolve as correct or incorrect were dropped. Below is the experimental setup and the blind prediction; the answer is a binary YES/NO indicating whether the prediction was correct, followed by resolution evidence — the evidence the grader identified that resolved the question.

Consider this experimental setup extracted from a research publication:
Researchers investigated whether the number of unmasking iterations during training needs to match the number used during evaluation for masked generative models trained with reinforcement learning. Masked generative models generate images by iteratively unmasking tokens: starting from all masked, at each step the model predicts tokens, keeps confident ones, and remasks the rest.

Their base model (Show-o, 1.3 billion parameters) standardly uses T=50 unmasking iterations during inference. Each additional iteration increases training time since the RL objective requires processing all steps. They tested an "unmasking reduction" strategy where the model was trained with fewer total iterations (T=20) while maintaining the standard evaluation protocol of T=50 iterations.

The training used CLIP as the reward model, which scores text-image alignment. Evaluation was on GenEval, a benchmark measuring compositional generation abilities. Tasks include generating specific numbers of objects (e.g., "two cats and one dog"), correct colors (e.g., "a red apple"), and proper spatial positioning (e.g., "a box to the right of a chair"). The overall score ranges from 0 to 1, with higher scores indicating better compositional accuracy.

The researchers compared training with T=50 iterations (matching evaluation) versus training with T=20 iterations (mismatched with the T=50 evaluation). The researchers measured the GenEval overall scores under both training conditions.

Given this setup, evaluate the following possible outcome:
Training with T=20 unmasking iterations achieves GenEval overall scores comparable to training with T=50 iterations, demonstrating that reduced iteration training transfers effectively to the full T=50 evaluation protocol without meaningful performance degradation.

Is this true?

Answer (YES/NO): NO